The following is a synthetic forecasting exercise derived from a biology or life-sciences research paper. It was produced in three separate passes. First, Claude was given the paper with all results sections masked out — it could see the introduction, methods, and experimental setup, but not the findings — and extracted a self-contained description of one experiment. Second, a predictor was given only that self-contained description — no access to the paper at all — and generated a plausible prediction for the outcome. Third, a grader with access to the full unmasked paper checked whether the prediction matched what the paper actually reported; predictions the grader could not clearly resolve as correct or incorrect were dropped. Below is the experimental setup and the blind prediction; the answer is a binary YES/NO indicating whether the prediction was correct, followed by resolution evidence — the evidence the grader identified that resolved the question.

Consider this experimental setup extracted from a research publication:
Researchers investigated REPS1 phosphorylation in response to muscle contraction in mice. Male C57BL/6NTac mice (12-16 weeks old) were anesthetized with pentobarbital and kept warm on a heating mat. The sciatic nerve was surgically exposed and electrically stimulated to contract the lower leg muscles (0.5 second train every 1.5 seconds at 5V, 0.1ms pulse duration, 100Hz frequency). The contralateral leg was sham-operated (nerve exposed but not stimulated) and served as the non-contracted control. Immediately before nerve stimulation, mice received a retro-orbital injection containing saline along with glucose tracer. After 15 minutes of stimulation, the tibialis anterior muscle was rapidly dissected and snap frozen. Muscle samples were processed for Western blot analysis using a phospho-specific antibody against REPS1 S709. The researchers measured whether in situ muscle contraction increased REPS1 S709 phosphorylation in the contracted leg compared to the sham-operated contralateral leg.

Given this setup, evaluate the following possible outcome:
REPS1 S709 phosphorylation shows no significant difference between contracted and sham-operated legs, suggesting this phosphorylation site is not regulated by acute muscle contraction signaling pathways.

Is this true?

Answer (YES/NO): NO